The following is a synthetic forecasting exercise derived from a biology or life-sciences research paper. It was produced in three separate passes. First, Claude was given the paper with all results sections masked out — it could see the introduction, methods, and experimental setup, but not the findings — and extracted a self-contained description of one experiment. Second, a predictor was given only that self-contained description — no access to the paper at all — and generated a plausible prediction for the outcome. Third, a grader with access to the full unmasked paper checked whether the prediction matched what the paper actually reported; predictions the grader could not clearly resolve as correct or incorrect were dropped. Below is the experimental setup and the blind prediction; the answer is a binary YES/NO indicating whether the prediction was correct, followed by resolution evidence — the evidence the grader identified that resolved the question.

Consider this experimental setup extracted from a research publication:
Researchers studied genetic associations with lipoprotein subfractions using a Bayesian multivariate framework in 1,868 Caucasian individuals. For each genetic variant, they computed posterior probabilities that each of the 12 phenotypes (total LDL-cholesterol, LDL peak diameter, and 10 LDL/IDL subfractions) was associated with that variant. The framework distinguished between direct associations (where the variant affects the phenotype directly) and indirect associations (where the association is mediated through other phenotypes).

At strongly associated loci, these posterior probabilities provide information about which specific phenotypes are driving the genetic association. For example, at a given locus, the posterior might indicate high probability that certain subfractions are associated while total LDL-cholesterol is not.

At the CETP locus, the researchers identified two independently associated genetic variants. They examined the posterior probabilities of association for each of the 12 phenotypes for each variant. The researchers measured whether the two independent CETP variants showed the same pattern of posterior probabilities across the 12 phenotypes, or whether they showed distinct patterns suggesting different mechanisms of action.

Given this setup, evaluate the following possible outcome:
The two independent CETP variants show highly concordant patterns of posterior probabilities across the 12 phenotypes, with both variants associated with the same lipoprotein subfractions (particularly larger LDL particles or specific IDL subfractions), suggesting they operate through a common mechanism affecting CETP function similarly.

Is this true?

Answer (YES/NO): YES